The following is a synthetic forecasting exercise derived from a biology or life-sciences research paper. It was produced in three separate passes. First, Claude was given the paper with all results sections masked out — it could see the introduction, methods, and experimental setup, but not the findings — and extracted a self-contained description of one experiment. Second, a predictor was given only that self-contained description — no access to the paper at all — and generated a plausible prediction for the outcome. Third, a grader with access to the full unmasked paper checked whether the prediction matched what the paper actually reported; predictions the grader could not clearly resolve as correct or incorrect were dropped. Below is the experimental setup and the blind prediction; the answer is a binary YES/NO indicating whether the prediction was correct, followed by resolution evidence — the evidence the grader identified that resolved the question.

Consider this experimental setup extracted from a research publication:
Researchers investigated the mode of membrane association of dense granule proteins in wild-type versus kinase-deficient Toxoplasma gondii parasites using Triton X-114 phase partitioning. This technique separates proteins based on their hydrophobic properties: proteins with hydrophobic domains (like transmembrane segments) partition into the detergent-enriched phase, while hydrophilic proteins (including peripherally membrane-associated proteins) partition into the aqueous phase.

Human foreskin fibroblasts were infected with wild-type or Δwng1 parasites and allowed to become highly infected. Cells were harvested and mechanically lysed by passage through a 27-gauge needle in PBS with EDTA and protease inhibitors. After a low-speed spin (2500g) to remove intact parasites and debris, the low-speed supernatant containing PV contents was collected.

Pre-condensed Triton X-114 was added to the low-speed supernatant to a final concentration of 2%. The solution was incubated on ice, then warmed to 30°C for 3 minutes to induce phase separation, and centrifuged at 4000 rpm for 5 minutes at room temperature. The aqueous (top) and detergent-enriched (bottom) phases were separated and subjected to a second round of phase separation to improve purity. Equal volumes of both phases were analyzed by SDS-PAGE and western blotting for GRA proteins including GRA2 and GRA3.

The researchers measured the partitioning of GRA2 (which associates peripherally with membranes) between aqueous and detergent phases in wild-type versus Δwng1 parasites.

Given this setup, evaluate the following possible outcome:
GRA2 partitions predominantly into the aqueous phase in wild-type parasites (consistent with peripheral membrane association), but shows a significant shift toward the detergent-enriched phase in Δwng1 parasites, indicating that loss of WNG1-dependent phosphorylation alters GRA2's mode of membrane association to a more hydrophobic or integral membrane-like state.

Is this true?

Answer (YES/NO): NO